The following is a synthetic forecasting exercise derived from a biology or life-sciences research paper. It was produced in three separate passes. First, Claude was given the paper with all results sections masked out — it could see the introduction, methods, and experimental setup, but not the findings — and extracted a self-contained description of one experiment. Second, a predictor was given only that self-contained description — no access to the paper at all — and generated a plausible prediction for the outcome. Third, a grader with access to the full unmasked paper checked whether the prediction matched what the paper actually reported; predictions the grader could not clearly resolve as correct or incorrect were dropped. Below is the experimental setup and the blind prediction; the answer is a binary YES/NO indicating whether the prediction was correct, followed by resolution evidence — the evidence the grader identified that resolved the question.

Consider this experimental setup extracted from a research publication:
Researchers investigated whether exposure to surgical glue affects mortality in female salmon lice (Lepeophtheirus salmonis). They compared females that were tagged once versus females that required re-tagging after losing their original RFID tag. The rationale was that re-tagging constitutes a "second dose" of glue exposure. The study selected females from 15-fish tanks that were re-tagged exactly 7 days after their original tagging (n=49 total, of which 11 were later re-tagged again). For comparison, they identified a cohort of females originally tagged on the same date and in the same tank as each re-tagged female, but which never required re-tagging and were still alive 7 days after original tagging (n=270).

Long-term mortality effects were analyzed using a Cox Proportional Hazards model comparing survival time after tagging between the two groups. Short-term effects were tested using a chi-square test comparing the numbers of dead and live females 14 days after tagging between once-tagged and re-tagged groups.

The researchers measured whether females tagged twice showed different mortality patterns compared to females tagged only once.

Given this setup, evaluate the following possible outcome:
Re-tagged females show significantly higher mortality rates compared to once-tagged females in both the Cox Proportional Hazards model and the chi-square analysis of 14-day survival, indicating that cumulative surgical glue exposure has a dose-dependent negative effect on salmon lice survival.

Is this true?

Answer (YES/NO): NO